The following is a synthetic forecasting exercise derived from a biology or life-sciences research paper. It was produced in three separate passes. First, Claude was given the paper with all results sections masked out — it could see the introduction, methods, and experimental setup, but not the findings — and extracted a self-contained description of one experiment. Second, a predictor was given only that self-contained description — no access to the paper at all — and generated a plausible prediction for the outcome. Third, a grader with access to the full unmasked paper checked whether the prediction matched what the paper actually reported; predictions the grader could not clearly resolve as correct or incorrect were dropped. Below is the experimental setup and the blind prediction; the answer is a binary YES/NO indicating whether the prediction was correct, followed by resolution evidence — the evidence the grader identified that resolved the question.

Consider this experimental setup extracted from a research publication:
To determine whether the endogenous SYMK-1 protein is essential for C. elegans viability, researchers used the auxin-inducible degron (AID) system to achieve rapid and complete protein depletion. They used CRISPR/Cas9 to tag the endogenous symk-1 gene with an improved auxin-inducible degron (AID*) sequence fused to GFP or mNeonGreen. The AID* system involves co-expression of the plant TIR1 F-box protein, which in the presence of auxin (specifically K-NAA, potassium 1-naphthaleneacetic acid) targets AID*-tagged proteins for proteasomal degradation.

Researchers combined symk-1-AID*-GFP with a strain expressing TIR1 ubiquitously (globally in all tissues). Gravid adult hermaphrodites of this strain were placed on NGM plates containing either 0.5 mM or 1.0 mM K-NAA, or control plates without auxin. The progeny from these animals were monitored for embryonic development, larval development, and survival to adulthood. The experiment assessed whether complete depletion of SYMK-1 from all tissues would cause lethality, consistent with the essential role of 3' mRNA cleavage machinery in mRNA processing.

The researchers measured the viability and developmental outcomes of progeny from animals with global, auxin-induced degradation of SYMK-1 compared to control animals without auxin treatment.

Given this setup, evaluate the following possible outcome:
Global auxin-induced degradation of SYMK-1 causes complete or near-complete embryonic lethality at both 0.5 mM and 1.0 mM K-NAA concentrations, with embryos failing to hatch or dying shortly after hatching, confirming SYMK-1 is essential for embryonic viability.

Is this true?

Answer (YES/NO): NO